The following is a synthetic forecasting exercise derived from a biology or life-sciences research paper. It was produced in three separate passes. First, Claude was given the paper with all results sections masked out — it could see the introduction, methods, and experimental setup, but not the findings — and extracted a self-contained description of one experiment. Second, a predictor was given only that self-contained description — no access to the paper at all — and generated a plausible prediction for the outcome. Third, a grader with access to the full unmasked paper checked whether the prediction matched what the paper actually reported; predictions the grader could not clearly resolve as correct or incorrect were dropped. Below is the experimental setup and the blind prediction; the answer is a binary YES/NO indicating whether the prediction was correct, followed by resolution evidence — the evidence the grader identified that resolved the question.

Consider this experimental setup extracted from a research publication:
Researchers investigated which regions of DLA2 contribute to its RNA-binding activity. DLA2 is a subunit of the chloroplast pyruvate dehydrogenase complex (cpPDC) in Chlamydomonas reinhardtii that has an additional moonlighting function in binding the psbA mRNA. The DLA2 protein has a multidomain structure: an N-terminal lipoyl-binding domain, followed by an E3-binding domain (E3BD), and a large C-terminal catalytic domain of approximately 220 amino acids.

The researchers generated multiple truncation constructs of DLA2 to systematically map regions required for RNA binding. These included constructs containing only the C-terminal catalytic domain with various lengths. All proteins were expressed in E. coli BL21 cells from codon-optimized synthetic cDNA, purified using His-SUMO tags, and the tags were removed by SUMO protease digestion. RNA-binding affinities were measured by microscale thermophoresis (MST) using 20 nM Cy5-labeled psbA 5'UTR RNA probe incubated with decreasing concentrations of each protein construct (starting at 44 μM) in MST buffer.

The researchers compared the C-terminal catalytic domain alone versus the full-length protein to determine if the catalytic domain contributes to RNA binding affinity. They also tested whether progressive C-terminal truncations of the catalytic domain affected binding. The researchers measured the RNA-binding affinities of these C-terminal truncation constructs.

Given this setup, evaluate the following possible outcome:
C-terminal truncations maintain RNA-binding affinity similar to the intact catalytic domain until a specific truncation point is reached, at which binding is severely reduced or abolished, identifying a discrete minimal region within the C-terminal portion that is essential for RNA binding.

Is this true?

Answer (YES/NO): NO